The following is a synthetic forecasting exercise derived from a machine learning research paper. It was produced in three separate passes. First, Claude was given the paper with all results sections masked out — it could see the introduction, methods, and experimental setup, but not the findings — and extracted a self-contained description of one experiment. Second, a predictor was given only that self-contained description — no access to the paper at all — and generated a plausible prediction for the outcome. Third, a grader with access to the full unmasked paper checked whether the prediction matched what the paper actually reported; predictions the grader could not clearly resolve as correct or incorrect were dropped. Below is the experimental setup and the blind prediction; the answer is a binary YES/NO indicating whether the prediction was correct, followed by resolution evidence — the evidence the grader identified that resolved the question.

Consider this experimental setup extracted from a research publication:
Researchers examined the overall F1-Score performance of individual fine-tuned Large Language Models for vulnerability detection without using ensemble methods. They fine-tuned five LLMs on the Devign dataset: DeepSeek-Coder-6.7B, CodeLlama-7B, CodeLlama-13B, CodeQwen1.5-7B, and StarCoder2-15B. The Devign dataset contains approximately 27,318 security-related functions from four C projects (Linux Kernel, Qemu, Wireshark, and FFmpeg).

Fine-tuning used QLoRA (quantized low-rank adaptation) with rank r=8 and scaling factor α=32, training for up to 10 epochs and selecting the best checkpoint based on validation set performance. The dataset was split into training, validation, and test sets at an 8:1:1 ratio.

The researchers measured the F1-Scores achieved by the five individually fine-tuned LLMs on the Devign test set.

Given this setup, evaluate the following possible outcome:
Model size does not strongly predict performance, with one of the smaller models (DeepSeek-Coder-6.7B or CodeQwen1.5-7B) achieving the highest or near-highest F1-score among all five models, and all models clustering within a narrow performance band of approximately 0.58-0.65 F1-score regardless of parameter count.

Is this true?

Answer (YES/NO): YES